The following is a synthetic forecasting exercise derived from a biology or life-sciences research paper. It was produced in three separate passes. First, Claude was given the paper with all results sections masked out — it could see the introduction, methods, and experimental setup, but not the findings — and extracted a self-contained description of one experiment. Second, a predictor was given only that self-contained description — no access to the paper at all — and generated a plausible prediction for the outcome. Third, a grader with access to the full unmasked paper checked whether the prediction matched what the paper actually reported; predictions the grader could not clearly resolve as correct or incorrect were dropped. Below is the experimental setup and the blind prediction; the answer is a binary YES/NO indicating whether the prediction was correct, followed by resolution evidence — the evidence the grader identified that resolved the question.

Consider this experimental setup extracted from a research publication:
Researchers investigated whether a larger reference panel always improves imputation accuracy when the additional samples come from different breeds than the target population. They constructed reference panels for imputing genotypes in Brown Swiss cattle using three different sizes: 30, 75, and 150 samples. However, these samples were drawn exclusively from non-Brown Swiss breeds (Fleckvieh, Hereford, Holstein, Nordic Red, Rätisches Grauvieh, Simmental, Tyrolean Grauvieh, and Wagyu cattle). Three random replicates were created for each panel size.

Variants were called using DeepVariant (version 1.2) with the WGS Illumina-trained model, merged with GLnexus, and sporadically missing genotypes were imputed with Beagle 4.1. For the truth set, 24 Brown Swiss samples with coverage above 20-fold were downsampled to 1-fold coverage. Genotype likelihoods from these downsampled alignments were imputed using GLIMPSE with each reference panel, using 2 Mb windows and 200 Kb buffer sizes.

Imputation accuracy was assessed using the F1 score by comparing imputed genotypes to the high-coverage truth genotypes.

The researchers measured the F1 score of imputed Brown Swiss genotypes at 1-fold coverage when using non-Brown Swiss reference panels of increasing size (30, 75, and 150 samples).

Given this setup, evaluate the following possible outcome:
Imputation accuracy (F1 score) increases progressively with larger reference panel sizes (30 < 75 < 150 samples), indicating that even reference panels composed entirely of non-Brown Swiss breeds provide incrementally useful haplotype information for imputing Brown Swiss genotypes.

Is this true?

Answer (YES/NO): YES